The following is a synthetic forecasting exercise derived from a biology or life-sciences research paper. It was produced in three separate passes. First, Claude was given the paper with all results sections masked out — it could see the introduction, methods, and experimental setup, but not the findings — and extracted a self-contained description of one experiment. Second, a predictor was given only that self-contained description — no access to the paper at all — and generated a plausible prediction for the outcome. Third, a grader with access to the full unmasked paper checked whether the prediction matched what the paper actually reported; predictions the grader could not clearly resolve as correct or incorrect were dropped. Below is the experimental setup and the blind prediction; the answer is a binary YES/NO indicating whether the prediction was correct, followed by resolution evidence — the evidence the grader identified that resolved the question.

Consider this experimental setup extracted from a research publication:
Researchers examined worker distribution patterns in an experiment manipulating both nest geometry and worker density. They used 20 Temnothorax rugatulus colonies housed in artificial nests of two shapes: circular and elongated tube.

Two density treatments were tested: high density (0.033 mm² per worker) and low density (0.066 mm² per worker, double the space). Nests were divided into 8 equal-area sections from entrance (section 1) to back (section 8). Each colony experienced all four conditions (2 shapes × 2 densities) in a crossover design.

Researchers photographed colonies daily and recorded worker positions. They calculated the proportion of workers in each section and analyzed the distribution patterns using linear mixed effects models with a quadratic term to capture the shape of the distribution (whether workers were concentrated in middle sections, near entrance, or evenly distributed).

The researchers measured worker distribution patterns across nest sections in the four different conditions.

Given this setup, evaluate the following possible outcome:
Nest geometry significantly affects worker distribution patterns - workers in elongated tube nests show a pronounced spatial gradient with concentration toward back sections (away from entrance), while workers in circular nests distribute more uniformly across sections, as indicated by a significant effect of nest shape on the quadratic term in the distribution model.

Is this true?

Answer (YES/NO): NO